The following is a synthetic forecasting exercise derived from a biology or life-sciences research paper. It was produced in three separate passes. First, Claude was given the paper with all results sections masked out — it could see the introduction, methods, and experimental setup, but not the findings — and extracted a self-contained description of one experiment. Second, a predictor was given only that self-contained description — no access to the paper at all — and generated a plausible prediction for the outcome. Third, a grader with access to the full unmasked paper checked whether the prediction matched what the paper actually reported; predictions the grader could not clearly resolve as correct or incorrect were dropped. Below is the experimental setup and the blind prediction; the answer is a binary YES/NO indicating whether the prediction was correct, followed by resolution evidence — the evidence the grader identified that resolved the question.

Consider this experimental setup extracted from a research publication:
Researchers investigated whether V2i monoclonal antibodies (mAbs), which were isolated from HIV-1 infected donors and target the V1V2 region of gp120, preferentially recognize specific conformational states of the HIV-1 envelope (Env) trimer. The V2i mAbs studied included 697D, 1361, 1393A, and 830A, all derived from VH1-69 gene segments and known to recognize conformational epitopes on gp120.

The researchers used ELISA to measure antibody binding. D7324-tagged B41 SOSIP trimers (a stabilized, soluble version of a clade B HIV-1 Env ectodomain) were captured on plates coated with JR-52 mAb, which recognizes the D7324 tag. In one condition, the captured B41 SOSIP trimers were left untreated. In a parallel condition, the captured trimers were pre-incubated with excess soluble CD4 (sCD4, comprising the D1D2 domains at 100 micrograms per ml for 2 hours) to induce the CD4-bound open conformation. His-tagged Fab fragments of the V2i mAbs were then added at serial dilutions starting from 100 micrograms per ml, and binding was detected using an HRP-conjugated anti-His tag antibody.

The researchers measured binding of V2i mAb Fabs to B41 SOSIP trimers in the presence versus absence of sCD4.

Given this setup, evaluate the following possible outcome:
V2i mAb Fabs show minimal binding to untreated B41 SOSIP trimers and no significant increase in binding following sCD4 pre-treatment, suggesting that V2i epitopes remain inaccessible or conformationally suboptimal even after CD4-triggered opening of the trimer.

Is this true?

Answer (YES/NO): NO